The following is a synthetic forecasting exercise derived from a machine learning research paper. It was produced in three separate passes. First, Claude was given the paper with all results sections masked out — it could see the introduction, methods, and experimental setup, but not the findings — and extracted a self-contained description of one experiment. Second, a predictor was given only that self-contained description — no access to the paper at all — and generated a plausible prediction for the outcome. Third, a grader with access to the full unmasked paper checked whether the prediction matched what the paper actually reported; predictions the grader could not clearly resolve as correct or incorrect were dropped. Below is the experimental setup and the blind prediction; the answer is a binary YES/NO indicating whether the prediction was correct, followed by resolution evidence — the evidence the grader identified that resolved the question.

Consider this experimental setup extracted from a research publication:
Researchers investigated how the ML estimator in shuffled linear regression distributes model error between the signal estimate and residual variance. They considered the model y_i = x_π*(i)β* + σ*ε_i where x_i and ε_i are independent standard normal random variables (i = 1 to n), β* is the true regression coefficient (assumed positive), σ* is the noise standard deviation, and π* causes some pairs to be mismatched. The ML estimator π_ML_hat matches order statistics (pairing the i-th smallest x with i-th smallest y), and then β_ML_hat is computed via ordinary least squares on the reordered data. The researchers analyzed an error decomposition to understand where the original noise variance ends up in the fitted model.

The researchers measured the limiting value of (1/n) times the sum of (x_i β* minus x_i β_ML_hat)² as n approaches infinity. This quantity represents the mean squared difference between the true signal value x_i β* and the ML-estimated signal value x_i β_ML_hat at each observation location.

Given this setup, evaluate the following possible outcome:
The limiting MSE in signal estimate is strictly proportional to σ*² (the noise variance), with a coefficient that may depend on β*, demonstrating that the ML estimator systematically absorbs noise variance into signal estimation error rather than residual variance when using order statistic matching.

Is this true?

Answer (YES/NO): NO